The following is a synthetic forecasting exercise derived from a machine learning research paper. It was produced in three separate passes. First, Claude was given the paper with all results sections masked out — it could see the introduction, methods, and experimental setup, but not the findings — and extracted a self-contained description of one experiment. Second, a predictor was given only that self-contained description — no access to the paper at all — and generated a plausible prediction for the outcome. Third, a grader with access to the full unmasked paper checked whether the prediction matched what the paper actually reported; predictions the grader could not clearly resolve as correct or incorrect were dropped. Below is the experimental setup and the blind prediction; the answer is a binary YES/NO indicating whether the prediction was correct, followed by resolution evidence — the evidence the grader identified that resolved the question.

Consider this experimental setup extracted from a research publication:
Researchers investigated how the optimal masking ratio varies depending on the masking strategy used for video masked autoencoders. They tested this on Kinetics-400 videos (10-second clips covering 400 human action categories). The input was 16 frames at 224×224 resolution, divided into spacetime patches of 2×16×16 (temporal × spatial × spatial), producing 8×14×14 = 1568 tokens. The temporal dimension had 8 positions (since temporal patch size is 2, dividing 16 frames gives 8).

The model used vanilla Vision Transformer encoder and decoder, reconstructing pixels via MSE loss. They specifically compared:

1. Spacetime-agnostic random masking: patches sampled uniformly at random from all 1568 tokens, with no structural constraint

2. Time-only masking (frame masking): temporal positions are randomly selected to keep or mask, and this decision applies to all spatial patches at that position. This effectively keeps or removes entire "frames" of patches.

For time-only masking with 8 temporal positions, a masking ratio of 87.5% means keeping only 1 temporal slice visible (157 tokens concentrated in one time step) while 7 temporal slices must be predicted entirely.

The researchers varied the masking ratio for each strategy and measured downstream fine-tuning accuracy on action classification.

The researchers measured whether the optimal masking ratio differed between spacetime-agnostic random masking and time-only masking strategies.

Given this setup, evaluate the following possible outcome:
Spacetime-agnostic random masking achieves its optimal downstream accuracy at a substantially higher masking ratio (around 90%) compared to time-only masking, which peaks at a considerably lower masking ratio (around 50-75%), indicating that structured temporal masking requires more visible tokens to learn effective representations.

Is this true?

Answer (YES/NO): YES